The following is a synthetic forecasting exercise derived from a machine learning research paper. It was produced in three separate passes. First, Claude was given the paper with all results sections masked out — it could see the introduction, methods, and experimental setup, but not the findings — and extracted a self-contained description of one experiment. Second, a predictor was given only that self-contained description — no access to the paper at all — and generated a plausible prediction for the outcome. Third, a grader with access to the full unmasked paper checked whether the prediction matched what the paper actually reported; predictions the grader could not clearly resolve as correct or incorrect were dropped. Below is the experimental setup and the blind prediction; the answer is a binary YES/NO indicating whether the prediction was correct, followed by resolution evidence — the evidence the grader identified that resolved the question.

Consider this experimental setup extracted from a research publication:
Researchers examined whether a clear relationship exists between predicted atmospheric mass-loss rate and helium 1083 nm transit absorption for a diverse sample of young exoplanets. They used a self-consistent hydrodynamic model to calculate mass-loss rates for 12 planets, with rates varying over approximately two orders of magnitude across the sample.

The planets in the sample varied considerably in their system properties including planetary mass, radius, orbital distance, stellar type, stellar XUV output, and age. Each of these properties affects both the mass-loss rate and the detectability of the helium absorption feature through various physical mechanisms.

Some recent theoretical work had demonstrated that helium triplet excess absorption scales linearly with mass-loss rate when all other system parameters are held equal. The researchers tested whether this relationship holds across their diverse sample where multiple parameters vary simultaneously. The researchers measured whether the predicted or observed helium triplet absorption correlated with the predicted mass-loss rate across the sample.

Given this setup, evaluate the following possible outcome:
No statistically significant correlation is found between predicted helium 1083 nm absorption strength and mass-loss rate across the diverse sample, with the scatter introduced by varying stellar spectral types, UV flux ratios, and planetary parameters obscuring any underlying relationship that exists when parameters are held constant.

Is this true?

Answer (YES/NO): YES